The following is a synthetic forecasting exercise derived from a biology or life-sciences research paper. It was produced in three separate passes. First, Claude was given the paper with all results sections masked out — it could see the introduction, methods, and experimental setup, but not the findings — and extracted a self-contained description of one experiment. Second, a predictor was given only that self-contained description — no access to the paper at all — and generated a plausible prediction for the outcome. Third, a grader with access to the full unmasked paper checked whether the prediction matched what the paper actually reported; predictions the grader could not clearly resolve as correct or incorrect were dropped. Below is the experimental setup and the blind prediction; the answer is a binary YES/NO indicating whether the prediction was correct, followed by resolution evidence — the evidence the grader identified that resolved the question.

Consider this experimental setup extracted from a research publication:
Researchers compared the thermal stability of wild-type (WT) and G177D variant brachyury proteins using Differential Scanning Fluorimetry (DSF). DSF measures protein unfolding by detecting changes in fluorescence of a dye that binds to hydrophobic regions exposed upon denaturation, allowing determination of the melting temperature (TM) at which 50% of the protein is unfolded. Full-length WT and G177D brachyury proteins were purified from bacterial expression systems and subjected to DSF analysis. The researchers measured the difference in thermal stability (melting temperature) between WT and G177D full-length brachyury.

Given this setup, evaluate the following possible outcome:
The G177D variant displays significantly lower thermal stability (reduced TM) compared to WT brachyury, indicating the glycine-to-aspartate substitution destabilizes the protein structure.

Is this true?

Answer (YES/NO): NO